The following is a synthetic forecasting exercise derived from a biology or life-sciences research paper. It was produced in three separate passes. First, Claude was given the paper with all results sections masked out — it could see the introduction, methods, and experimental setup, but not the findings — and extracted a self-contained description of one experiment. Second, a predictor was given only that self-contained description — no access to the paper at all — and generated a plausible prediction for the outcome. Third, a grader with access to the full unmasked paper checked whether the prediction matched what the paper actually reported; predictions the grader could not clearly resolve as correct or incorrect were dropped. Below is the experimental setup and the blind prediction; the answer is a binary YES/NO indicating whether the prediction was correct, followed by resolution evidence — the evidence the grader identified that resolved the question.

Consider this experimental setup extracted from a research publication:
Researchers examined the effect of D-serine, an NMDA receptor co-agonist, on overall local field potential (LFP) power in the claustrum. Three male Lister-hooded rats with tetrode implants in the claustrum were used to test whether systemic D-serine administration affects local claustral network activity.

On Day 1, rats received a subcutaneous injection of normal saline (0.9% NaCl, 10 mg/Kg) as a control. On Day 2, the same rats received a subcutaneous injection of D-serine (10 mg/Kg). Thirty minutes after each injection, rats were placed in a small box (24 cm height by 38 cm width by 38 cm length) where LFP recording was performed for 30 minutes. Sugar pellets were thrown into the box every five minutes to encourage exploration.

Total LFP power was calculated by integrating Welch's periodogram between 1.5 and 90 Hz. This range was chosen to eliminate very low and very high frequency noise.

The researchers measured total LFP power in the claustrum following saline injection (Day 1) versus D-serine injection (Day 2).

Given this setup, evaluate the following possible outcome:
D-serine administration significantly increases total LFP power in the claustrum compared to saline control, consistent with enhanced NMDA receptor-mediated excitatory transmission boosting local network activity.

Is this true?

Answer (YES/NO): YES